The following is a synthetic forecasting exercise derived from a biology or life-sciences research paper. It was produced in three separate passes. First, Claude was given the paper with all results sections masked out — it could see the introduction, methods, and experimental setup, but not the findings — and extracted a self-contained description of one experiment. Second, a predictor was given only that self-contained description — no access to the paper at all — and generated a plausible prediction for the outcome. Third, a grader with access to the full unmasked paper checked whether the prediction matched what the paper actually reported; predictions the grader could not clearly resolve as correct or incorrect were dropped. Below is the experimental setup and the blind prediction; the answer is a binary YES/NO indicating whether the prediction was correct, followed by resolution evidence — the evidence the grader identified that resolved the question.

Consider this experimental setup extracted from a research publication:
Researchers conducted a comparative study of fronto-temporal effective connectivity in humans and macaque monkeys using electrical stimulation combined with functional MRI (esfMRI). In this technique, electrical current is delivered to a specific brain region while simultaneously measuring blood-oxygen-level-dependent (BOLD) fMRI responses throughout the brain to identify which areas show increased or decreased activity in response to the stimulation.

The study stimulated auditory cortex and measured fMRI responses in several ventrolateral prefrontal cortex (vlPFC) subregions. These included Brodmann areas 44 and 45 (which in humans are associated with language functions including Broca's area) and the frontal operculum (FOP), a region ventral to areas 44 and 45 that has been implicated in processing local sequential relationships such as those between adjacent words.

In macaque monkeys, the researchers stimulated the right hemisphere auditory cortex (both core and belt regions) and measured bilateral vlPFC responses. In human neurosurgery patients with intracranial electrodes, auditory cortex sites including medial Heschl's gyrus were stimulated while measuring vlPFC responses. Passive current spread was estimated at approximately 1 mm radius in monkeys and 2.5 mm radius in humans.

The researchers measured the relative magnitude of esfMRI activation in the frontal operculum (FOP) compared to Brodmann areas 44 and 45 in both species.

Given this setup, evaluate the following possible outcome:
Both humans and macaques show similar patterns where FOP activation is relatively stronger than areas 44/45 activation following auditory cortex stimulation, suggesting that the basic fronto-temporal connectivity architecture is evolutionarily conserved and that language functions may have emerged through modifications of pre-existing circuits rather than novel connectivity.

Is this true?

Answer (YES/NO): YES